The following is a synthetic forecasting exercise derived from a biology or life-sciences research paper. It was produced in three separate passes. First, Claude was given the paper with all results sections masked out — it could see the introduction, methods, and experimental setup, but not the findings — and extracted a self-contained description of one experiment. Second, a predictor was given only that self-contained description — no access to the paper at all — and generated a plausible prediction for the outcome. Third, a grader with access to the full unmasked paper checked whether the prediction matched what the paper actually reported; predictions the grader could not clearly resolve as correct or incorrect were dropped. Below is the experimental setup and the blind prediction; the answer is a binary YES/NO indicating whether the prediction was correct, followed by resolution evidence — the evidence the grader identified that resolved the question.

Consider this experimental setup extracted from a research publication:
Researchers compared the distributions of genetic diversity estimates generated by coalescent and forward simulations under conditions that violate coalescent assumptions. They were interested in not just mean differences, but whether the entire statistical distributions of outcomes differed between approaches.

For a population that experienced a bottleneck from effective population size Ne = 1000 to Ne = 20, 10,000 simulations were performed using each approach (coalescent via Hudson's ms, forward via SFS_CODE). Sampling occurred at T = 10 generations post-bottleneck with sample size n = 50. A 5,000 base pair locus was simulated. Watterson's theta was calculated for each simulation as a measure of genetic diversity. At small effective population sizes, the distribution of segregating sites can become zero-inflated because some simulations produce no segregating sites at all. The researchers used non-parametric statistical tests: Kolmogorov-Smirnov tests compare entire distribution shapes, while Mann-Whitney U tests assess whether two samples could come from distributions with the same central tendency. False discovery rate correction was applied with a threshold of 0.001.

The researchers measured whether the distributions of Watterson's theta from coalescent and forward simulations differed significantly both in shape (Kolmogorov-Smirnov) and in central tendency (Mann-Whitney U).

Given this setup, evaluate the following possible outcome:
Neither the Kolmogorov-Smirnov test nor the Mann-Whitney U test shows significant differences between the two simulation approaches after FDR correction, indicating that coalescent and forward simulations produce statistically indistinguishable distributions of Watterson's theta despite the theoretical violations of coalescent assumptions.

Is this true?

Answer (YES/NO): NO